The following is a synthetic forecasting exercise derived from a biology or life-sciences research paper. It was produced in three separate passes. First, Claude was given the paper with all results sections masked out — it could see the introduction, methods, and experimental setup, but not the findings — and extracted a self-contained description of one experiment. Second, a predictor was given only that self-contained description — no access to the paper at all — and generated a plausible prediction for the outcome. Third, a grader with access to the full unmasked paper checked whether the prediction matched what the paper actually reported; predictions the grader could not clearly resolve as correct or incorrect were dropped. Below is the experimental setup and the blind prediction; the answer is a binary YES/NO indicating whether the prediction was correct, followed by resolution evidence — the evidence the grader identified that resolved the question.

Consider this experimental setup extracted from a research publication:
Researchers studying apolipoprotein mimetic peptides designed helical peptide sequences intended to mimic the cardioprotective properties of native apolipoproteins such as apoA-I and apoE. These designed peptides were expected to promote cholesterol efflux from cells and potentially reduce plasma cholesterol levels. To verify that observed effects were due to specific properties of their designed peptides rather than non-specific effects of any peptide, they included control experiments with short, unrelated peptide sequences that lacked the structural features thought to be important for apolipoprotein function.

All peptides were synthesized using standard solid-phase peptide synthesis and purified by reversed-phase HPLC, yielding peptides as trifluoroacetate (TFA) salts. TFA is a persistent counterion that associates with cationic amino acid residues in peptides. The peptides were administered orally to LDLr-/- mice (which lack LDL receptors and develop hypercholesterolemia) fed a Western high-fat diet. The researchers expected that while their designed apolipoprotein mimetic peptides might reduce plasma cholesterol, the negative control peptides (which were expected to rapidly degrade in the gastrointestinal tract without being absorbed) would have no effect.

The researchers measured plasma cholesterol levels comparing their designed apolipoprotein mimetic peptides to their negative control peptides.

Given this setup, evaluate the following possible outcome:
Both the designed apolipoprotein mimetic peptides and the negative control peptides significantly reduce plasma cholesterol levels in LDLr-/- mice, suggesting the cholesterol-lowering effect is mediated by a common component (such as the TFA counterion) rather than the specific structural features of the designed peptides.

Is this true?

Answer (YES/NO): YES